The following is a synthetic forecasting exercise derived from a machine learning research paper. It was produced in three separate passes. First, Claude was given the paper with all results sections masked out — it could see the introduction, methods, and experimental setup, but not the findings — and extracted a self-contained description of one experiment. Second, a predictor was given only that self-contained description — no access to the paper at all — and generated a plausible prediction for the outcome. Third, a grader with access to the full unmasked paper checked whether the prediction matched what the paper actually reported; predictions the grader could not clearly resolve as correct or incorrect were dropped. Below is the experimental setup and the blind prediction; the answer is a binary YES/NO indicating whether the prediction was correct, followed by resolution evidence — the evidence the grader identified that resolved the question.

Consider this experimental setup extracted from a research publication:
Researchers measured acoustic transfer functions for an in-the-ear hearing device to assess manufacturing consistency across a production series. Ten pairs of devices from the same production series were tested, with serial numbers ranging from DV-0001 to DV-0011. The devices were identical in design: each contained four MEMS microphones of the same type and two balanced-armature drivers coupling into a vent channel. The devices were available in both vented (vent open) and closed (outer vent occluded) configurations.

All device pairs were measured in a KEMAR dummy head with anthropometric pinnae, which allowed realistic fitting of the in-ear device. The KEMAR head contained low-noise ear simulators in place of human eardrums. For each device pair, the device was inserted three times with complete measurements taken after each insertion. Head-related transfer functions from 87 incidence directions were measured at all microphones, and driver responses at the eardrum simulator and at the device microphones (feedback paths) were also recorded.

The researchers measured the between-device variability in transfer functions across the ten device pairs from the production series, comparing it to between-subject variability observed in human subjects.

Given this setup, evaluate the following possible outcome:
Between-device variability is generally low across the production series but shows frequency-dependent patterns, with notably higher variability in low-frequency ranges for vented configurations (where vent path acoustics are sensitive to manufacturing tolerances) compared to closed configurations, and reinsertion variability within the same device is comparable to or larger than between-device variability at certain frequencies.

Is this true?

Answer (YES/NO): NO